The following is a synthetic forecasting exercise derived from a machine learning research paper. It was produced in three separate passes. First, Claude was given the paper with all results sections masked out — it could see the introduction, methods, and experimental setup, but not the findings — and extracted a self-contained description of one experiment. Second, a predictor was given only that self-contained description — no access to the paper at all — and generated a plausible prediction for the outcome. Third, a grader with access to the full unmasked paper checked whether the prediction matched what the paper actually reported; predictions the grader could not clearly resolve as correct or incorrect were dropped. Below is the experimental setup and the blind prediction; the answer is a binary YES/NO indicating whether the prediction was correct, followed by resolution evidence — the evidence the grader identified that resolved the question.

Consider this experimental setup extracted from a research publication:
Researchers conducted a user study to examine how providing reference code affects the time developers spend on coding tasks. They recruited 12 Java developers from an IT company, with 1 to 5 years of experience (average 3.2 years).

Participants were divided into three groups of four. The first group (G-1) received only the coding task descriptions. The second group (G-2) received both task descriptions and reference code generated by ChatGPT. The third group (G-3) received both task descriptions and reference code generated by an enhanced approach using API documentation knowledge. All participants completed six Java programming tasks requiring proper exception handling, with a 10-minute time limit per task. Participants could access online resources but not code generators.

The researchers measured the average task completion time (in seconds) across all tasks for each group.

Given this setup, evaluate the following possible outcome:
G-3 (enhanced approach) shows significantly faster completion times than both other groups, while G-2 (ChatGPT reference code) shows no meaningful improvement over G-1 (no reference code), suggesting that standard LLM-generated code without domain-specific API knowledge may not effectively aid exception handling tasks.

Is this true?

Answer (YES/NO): NO